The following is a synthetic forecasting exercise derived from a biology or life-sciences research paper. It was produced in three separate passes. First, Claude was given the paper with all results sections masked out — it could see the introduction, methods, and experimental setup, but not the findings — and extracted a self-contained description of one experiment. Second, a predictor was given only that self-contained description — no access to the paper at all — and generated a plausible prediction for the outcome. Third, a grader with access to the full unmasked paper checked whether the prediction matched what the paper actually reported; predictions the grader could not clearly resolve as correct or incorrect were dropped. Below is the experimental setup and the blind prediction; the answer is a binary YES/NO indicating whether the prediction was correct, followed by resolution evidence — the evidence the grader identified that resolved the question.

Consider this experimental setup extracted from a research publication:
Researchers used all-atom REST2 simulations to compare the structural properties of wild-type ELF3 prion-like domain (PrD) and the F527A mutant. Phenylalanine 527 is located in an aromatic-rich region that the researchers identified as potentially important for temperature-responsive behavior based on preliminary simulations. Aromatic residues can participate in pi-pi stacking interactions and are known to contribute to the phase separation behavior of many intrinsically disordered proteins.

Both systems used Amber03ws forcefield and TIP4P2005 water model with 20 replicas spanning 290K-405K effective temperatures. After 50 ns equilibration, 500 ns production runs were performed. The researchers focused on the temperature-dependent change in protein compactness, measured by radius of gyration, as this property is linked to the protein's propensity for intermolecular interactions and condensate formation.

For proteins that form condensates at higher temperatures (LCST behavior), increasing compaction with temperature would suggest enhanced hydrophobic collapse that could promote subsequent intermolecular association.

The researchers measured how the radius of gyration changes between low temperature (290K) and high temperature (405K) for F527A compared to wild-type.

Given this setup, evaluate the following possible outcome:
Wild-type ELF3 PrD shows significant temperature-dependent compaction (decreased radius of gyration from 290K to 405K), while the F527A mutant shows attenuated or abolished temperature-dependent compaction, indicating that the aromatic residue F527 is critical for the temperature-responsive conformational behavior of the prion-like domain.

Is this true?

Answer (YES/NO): NO